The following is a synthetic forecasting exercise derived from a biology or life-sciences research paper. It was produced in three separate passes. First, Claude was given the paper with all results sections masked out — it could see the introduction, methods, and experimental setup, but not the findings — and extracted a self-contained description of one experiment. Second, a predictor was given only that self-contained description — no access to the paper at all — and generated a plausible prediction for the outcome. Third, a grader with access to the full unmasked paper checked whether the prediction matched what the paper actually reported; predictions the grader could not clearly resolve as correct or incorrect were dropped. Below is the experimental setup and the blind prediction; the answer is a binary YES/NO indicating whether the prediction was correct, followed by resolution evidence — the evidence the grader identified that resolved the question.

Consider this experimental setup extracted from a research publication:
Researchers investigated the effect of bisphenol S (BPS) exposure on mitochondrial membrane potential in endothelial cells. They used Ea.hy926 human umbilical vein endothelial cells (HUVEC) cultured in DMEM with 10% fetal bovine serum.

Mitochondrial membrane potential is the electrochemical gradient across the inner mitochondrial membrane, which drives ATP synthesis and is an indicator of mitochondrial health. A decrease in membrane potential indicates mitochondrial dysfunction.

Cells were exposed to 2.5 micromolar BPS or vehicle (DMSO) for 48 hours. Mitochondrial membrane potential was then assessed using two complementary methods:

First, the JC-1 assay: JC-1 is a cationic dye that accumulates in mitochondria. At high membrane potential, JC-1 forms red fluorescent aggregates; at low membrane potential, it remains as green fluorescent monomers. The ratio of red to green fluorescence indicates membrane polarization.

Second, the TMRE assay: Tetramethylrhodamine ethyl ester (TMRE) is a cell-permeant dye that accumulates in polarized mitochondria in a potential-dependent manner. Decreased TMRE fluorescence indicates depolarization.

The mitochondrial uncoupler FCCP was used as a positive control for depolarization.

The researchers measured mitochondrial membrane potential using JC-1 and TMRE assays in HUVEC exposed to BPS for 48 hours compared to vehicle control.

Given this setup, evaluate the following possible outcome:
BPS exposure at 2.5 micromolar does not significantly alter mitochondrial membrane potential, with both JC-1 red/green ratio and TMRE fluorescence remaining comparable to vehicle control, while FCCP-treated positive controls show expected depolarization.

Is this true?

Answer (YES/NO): NO